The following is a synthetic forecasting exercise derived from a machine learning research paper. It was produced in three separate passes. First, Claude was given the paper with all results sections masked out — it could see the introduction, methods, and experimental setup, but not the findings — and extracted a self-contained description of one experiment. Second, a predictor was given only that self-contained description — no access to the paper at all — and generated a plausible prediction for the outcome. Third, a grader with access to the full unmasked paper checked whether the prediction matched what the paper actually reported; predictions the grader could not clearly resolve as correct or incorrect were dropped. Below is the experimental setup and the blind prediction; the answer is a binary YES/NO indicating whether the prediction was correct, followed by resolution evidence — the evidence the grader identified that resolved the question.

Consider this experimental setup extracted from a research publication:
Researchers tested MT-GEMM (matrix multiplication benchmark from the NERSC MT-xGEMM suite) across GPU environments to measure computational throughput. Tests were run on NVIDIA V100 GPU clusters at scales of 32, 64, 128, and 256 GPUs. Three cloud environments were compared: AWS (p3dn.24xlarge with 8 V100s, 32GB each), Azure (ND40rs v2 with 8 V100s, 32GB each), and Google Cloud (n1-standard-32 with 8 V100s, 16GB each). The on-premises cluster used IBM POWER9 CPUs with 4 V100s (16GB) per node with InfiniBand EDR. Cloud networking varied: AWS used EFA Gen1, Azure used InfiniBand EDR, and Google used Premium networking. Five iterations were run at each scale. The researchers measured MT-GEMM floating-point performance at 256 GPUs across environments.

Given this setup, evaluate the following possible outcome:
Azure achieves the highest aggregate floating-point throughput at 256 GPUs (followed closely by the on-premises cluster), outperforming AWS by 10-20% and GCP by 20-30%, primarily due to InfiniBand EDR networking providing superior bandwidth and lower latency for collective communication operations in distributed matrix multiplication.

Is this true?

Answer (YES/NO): NO